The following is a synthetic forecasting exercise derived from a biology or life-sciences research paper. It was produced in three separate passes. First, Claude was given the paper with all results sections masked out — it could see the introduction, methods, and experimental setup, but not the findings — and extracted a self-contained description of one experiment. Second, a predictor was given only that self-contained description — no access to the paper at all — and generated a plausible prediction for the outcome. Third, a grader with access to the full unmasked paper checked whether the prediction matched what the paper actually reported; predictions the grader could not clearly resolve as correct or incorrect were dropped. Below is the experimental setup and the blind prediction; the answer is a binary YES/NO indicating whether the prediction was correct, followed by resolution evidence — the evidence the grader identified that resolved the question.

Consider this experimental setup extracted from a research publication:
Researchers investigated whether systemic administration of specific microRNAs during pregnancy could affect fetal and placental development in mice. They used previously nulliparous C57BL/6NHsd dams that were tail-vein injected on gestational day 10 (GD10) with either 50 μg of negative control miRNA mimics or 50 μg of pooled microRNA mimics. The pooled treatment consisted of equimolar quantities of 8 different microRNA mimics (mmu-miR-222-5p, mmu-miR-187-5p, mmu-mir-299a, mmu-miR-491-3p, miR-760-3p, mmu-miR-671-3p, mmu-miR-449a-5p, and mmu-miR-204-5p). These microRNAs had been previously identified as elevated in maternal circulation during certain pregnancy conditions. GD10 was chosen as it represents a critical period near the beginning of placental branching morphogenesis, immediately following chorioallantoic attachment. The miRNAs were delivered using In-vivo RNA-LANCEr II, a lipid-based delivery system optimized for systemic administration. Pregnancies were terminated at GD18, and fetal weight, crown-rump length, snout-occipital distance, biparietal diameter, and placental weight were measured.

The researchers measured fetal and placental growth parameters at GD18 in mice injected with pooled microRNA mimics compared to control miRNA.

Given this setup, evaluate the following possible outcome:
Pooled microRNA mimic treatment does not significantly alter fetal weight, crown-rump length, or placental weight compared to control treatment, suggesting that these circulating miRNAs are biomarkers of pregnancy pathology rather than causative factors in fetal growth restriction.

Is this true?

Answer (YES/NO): NO